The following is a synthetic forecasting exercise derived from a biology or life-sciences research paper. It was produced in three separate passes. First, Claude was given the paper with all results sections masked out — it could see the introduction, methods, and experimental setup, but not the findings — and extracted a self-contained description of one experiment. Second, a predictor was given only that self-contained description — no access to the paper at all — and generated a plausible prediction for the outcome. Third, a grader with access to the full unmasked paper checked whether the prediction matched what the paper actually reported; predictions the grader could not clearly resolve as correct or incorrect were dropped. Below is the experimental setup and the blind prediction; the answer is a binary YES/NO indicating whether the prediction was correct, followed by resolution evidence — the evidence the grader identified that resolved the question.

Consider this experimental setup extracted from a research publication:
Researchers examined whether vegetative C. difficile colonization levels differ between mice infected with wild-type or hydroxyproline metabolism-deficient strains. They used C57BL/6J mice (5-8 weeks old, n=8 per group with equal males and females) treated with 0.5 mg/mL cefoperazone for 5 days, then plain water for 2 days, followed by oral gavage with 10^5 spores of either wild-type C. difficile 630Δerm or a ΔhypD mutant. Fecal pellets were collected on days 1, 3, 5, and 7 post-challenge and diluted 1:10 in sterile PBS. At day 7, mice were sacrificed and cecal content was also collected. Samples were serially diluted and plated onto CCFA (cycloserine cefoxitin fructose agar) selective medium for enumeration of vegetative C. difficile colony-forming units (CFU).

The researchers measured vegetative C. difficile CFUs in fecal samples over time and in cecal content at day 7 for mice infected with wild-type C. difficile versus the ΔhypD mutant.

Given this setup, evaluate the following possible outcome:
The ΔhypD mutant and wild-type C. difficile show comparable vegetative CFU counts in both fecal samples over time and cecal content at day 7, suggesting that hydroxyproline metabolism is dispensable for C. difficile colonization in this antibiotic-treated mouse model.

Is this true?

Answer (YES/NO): NO